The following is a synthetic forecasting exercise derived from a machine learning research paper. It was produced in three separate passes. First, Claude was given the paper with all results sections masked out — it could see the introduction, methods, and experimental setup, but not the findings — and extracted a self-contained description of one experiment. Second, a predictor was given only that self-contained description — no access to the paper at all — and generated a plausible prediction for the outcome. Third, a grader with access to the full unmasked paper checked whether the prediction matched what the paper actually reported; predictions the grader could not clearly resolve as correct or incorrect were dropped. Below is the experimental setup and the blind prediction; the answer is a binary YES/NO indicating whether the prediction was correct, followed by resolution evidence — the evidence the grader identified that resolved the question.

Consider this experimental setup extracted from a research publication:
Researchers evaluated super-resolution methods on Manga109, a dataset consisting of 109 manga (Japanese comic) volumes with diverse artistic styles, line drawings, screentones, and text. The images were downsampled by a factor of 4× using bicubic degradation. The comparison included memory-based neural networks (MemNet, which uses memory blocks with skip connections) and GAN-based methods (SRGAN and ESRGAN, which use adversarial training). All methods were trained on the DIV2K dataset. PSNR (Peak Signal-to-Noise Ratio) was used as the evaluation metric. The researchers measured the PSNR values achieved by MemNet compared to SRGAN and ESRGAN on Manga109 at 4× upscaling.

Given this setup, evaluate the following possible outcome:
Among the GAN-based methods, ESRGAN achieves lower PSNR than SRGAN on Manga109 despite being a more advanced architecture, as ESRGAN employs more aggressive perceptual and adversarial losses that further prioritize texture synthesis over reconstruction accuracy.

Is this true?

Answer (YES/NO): NO